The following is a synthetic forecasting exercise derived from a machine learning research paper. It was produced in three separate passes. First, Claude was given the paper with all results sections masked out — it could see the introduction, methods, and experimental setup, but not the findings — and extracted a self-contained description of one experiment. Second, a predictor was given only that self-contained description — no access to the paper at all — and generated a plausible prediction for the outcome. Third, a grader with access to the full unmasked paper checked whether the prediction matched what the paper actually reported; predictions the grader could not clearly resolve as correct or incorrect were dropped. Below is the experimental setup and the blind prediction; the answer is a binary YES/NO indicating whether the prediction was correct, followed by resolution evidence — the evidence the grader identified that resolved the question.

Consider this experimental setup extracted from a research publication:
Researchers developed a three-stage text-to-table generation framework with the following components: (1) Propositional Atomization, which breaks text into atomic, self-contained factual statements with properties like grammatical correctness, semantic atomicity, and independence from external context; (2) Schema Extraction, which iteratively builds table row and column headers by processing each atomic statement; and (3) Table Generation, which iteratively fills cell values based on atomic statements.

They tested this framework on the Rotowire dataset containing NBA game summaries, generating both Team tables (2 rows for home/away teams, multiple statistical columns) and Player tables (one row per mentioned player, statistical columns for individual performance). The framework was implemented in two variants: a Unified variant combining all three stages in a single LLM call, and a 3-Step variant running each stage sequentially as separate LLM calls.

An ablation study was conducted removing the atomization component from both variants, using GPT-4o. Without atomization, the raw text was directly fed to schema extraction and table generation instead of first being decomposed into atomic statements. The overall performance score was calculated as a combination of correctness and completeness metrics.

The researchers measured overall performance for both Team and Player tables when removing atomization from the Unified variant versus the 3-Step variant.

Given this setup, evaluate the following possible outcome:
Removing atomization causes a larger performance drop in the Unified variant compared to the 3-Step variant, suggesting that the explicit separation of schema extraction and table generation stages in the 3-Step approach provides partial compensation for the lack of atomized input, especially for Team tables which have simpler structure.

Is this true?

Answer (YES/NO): NO